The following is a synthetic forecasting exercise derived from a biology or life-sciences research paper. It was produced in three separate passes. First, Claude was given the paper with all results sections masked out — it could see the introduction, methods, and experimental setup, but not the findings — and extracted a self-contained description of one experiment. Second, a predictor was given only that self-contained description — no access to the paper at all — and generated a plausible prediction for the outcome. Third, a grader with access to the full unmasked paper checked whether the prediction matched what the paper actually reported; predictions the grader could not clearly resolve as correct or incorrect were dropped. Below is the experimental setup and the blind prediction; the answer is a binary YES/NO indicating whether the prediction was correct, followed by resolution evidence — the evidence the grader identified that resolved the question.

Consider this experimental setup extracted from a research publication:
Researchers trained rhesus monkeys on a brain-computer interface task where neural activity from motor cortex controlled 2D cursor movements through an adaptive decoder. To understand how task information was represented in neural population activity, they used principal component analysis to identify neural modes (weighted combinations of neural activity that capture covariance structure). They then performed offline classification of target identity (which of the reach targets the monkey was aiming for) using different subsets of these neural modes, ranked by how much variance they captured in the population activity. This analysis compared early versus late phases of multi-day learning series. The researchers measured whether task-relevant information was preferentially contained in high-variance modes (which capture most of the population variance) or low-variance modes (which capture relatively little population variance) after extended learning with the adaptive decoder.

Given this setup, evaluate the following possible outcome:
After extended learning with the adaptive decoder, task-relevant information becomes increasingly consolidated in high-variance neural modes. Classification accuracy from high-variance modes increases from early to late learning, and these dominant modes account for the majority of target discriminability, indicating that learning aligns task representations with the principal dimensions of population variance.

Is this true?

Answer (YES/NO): NO